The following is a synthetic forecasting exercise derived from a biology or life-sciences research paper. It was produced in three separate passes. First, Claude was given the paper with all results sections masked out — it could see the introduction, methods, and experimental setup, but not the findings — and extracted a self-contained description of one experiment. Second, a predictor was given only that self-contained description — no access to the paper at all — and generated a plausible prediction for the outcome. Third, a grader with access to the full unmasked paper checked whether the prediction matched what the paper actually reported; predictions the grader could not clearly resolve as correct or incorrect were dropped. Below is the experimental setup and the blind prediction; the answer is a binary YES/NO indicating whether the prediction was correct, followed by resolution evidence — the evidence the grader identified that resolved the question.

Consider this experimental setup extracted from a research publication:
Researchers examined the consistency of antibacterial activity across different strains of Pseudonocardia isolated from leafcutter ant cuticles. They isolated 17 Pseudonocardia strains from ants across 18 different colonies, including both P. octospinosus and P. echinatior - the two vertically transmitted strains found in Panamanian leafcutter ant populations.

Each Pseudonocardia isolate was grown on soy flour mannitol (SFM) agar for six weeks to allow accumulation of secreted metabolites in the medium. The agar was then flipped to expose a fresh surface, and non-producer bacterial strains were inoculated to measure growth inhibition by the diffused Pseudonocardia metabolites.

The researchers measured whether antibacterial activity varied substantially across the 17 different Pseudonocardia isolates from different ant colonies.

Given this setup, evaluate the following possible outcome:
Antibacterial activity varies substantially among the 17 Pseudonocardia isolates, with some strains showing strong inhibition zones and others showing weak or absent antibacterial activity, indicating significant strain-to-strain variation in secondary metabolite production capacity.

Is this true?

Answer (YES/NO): NO